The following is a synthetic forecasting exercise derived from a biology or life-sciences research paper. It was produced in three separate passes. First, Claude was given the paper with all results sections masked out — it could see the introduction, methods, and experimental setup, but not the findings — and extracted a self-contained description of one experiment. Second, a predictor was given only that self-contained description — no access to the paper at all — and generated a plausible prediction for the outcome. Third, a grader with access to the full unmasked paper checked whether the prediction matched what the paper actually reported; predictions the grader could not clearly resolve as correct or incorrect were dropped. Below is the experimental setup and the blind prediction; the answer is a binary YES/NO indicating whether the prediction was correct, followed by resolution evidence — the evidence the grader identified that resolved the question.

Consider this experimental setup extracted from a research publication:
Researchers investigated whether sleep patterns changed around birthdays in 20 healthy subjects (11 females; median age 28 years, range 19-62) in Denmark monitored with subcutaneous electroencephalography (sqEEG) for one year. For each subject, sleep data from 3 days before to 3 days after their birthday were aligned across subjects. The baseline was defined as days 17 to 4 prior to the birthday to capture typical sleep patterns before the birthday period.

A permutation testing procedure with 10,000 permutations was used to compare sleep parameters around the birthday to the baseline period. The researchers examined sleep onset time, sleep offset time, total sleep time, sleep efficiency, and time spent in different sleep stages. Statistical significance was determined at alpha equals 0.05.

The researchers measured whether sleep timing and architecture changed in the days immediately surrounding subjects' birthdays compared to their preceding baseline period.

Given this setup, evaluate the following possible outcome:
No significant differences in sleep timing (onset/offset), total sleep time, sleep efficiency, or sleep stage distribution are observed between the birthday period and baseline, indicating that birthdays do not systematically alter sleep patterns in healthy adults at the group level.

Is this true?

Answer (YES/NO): NO